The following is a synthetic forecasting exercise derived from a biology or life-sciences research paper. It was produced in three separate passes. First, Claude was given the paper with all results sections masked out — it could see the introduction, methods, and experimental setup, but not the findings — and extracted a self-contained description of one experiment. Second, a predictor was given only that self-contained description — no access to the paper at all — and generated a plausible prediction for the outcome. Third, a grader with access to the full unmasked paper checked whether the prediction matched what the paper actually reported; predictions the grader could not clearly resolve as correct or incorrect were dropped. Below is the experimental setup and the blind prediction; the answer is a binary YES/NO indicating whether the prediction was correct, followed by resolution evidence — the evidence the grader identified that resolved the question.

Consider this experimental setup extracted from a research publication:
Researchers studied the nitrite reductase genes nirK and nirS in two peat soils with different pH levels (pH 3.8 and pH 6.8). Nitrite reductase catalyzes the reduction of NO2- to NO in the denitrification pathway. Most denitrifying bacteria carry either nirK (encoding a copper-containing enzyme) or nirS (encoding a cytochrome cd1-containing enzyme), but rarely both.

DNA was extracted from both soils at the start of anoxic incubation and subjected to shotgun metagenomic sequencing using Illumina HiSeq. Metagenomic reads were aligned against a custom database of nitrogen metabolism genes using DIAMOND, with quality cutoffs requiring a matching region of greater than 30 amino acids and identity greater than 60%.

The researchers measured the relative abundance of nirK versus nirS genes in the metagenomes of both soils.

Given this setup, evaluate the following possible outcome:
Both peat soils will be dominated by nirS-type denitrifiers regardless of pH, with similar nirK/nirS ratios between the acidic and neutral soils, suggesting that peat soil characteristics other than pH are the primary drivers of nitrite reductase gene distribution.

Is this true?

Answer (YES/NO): NO